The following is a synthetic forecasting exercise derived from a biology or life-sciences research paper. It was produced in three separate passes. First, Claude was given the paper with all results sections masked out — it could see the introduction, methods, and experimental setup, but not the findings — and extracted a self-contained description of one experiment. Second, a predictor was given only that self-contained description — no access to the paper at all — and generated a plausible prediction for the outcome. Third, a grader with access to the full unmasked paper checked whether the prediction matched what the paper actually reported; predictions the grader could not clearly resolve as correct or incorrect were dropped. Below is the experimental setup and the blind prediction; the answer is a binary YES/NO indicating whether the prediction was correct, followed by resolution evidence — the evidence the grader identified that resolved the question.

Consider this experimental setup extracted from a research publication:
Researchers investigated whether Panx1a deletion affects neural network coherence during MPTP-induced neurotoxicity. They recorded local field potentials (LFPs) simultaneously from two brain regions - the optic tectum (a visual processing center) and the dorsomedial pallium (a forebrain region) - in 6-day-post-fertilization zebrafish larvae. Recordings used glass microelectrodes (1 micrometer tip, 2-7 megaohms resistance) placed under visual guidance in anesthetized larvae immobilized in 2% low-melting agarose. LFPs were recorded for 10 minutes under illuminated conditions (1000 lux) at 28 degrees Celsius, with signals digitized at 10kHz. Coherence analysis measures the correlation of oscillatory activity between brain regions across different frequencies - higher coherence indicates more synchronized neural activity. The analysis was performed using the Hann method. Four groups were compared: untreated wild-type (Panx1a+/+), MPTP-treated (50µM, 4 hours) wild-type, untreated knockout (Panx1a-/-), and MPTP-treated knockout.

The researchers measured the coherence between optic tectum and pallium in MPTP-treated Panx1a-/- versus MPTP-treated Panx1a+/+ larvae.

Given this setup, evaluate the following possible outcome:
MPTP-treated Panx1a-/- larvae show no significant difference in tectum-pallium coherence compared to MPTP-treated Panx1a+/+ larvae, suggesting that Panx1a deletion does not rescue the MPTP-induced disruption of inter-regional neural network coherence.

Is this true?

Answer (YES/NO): NO